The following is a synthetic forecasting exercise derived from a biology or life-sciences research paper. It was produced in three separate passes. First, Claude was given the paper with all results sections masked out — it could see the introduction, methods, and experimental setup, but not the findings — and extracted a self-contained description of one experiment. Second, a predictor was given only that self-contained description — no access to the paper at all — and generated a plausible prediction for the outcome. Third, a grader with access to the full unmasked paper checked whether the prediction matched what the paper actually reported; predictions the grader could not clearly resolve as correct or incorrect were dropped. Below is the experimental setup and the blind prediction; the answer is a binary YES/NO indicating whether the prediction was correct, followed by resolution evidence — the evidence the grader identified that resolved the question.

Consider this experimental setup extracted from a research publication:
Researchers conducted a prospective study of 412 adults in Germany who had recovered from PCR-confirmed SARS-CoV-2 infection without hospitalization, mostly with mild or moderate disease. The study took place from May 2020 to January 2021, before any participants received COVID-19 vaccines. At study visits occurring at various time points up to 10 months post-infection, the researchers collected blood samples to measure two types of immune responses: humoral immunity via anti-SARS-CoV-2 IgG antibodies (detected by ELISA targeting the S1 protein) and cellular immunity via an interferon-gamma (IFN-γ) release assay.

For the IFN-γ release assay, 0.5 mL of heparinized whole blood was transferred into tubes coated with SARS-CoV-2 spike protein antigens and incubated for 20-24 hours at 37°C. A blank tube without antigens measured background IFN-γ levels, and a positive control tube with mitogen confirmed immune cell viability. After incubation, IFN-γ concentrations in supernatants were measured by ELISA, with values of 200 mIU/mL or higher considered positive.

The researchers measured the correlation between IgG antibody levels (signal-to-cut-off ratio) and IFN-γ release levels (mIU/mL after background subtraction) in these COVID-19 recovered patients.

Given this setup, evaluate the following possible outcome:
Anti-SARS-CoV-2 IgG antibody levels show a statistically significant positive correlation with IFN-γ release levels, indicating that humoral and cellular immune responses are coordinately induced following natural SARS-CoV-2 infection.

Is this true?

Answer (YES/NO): YES